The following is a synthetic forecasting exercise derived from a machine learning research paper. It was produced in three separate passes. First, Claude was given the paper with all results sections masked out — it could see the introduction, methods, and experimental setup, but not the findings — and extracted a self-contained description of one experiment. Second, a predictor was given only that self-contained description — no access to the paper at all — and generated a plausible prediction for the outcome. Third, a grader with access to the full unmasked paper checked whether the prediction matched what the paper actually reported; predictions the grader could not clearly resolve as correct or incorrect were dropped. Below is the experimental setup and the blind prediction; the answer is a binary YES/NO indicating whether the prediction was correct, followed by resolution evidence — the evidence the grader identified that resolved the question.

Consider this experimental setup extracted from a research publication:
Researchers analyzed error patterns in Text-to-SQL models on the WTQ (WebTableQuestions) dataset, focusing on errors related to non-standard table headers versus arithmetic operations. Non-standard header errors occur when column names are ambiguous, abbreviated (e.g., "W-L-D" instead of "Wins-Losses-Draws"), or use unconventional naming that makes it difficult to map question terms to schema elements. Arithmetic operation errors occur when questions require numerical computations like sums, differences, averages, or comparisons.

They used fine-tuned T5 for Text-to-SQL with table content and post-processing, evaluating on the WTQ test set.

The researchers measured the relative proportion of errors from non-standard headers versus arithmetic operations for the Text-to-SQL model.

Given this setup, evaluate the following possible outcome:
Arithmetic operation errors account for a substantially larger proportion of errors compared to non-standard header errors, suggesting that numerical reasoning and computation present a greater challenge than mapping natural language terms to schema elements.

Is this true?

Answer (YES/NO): NO